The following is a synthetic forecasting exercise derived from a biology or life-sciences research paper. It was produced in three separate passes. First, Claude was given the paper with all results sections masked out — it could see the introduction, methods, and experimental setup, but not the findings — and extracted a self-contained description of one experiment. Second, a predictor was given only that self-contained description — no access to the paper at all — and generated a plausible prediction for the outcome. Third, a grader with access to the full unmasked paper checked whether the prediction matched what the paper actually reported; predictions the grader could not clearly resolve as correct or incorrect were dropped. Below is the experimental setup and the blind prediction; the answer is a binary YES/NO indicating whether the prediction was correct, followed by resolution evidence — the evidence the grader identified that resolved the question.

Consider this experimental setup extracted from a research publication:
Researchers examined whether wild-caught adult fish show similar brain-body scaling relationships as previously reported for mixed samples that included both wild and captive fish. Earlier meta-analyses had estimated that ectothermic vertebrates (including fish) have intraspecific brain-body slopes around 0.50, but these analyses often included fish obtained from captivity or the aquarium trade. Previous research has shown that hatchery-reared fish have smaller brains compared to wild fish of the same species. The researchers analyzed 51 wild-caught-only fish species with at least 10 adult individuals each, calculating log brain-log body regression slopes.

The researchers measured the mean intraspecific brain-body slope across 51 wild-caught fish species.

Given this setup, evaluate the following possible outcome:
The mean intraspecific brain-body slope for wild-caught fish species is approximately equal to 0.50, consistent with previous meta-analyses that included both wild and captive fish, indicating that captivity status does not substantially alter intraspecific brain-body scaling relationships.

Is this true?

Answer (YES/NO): YES